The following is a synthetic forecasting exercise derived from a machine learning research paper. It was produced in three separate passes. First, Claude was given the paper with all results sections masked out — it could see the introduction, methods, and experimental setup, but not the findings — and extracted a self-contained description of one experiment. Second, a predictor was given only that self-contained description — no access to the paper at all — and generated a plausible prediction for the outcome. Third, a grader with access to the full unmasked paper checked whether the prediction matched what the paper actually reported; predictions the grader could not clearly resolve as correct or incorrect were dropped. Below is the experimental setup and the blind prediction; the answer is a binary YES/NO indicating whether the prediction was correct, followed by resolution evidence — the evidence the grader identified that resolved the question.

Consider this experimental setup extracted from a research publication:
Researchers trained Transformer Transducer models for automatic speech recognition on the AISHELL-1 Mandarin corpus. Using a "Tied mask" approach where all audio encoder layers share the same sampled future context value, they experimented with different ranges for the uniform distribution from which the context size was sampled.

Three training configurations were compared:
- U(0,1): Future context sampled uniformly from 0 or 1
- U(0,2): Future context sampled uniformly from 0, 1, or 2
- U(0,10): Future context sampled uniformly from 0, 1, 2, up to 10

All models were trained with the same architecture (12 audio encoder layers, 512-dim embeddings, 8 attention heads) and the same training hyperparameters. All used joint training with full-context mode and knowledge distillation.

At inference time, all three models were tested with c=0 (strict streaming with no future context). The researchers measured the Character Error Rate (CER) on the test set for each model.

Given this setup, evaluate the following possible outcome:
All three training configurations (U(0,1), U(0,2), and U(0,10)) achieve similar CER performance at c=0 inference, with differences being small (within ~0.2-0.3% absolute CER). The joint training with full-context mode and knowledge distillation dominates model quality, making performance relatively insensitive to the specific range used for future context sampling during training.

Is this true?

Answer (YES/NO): NO